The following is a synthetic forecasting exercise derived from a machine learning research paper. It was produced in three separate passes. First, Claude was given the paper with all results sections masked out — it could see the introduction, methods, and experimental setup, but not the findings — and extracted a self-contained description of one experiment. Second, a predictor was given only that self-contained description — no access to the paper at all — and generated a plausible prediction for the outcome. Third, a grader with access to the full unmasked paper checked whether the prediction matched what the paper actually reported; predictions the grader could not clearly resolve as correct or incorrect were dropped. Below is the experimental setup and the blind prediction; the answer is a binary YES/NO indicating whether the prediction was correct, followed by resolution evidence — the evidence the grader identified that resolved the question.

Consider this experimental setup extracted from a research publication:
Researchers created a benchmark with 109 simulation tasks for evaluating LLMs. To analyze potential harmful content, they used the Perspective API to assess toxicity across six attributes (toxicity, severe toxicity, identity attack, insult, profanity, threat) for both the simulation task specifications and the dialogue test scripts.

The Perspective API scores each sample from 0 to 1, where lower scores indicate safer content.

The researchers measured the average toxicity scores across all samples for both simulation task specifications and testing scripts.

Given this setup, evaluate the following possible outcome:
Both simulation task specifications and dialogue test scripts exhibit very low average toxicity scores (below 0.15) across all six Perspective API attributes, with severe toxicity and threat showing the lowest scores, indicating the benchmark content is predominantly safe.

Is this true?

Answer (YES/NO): NO